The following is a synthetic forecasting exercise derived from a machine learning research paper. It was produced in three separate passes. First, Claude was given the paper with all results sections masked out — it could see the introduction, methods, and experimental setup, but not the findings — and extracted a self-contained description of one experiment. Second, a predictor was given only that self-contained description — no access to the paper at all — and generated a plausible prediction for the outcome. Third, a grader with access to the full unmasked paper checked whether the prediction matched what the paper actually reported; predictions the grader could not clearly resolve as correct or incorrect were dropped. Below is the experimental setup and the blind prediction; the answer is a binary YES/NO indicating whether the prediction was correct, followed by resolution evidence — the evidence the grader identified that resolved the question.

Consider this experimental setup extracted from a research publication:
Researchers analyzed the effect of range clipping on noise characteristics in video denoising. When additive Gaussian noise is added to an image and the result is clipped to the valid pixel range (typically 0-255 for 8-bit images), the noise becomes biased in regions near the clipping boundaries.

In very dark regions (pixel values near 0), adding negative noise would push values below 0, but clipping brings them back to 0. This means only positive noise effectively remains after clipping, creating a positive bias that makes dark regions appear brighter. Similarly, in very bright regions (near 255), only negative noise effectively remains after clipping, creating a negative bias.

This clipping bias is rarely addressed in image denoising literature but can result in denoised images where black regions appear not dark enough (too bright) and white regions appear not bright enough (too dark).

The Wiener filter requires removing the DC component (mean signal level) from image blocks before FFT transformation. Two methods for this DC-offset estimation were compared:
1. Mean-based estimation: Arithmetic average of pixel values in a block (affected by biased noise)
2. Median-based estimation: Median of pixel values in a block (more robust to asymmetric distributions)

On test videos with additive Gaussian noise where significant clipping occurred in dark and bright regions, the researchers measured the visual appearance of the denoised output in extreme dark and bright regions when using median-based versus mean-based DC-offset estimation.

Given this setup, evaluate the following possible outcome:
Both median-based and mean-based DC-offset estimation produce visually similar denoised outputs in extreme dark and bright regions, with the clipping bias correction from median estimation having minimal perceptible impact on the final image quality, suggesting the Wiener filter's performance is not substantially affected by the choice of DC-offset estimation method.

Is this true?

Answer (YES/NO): NO